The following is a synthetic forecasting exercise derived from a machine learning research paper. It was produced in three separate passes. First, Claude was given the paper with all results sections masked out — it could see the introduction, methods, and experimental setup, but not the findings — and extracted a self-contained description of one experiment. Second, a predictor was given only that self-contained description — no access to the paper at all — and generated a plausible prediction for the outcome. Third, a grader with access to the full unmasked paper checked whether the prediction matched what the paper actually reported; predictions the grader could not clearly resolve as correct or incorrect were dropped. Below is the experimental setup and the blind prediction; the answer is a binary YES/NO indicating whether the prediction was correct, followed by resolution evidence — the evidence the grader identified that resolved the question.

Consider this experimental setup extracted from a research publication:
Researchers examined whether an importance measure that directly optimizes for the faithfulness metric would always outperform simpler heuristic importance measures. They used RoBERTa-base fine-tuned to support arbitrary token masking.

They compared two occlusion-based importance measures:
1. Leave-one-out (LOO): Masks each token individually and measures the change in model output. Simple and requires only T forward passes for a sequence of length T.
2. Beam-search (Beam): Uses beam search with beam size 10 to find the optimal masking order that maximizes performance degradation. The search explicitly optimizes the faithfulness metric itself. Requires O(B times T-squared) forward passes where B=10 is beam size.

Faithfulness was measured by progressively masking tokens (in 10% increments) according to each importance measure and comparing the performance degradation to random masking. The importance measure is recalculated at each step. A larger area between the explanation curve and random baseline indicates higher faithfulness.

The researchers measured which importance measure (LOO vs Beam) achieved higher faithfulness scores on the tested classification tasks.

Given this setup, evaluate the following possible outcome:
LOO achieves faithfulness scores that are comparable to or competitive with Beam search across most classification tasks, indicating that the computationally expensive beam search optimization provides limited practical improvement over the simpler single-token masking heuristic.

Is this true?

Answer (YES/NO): YES